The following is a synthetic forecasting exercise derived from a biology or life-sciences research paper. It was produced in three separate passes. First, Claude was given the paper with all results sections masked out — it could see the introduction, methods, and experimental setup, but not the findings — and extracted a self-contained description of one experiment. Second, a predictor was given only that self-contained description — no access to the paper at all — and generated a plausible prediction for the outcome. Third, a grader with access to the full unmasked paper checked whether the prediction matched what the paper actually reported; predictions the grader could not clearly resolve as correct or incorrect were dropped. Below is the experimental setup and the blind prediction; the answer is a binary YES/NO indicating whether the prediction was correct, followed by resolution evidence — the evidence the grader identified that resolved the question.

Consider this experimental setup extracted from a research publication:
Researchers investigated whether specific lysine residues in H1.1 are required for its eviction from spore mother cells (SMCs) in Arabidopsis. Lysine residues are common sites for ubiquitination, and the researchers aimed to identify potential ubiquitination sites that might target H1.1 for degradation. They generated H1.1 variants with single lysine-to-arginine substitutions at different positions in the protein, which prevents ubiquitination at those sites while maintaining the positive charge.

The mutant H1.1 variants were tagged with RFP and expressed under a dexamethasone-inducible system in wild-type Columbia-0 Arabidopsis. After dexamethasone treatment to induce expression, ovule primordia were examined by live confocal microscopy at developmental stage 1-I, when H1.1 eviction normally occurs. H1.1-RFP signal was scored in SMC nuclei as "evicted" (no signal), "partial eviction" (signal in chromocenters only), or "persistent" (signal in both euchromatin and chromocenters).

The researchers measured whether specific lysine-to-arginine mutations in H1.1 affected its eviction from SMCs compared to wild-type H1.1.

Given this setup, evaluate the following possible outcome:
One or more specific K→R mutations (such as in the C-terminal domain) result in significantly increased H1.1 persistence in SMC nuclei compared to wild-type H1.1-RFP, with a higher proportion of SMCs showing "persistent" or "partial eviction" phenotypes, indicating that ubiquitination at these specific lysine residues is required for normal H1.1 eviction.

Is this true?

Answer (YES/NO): NO